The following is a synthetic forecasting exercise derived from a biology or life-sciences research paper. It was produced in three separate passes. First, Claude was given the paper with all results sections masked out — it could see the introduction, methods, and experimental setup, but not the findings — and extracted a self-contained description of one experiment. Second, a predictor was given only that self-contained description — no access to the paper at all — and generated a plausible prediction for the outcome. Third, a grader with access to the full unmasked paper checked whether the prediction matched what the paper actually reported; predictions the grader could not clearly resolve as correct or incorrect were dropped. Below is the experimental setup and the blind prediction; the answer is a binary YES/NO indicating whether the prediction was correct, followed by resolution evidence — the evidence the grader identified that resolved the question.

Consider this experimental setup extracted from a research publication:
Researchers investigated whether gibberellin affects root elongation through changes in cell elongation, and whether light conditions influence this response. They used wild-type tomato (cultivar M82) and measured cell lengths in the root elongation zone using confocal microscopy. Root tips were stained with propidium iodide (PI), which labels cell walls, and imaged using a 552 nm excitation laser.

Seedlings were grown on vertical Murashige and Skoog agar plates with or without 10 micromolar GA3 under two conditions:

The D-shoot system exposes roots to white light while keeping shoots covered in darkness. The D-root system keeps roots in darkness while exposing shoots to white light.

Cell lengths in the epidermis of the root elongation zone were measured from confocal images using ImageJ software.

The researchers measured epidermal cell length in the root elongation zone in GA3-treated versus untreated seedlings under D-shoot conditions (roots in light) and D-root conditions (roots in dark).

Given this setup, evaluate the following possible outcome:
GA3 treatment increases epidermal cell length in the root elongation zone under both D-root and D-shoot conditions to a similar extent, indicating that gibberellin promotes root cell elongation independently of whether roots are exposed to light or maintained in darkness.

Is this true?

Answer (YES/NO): NO